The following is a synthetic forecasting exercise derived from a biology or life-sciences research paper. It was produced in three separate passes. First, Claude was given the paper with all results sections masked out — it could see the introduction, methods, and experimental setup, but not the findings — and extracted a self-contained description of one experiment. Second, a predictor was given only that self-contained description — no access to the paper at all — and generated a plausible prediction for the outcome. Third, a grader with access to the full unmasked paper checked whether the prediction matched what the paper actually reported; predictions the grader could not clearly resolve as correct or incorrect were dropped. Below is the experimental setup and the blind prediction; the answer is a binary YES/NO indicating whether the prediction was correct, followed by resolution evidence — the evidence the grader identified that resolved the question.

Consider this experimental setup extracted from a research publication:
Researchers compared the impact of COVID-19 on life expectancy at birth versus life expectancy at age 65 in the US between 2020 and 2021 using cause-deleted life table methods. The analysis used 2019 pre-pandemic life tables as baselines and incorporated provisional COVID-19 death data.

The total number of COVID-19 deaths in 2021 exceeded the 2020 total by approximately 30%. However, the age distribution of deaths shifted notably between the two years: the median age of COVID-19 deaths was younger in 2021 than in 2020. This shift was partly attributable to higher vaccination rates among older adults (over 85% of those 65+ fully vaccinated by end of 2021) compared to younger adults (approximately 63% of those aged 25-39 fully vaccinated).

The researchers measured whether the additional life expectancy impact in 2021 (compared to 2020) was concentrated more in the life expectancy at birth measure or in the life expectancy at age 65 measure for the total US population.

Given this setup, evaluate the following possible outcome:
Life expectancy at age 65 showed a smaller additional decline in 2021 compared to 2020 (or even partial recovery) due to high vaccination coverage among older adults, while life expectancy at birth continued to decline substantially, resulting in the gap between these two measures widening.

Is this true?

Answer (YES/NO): NO